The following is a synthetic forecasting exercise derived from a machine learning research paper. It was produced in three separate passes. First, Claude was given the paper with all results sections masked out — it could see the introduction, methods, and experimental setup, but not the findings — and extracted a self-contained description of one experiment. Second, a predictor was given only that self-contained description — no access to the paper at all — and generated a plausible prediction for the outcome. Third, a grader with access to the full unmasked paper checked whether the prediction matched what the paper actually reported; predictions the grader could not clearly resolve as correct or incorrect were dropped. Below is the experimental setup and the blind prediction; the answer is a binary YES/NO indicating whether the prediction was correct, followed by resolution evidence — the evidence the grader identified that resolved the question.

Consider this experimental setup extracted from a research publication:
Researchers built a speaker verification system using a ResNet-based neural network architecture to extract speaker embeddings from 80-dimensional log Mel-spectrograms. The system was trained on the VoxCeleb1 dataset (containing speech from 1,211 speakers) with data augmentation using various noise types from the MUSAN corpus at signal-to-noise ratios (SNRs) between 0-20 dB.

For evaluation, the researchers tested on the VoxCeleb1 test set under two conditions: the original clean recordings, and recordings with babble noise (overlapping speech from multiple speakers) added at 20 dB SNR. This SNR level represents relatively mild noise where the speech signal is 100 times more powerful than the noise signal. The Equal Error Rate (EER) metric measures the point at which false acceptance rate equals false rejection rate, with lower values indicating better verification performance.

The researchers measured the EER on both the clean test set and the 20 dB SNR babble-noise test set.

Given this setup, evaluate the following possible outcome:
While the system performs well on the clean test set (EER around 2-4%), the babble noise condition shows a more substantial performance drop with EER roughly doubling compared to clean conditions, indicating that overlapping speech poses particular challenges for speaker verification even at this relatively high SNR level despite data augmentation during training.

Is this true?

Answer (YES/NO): NO